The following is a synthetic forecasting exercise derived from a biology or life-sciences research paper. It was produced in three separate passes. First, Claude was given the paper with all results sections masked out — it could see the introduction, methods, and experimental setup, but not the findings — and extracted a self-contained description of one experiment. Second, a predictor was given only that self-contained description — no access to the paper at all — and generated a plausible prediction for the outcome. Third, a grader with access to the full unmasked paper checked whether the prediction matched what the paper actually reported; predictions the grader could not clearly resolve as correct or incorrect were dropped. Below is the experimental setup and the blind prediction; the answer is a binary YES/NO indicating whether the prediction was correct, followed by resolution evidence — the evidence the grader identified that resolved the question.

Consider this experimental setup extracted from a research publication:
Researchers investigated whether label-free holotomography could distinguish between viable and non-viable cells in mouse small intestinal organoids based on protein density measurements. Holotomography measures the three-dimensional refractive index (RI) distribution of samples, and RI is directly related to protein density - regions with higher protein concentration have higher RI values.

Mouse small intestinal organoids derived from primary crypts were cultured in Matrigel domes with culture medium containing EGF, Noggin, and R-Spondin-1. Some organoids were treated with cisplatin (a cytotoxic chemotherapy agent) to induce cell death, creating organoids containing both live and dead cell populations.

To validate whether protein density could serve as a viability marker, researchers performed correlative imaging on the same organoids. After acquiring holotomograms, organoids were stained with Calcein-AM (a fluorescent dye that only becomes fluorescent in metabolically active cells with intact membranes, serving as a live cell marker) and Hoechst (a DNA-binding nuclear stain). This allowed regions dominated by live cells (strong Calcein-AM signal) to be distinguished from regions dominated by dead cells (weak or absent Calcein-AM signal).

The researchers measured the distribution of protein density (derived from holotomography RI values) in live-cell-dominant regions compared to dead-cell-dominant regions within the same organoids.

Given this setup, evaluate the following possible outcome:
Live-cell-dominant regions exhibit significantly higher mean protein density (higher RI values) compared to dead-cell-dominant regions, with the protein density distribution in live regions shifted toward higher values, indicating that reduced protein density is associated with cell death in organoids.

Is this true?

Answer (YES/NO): YES